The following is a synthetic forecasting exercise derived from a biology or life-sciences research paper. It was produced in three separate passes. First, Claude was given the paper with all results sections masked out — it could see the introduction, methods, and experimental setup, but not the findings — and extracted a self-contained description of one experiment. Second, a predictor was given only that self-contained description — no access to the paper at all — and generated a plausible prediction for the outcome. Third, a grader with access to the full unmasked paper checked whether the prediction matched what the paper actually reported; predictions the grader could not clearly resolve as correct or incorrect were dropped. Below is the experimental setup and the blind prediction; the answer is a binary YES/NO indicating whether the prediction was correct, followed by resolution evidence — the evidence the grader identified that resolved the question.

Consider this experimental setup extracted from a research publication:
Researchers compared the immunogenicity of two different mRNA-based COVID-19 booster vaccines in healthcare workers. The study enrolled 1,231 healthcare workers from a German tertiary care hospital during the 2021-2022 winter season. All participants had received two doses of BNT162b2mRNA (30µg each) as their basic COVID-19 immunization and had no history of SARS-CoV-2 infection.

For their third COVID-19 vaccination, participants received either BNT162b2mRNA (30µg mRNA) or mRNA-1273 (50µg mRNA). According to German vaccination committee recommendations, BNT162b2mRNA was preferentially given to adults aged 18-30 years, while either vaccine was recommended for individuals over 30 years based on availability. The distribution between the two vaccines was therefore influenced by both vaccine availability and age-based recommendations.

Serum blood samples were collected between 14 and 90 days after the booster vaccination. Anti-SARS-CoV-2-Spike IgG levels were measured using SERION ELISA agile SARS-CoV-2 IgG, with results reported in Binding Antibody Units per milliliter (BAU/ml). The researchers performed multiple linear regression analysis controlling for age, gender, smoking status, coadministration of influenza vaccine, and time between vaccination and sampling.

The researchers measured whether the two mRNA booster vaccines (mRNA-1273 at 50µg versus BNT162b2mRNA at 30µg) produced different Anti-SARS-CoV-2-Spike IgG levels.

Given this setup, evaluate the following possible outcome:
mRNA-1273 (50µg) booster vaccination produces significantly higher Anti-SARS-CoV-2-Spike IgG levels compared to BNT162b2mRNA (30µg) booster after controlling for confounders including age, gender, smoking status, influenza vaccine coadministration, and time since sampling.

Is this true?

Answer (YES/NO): YES